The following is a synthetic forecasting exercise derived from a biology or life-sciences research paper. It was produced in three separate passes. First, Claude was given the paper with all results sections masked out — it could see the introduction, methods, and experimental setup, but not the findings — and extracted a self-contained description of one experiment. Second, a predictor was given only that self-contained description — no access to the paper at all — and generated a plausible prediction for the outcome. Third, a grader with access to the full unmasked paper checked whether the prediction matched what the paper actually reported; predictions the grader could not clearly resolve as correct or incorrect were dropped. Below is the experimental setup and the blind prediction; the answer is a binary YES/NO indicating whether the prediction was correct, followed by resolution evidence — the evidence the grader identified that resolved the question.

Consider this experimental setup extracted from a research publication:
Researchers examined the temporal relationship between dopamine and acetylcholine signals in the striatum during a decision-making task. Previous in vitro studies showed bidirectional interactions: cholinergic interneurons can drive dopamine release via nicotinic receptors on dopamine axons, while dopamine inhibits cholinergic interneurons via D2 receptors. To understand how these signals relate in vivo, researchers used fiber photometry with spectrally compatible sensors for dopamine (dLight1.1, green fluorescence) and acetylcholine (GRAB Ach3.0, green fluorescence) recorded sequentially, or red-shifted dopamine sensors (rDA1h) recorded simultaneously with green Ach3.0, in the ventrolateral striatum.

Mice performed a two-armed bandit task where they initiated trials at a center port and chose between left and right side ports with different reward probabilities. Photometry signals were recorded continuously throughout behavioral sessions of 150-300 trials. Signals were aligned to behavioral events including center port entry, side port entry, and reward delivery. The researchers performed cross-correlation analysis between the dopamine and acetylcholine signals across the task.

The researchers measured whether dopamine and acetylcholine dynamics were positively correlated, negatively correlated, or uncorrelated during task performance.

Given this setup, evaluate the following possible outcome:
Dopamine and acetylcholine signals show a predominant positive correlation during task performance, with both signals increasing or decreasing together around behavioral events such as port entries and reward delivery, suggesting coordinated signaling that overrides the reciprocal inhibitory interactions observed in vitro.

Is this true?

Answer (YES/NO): NO